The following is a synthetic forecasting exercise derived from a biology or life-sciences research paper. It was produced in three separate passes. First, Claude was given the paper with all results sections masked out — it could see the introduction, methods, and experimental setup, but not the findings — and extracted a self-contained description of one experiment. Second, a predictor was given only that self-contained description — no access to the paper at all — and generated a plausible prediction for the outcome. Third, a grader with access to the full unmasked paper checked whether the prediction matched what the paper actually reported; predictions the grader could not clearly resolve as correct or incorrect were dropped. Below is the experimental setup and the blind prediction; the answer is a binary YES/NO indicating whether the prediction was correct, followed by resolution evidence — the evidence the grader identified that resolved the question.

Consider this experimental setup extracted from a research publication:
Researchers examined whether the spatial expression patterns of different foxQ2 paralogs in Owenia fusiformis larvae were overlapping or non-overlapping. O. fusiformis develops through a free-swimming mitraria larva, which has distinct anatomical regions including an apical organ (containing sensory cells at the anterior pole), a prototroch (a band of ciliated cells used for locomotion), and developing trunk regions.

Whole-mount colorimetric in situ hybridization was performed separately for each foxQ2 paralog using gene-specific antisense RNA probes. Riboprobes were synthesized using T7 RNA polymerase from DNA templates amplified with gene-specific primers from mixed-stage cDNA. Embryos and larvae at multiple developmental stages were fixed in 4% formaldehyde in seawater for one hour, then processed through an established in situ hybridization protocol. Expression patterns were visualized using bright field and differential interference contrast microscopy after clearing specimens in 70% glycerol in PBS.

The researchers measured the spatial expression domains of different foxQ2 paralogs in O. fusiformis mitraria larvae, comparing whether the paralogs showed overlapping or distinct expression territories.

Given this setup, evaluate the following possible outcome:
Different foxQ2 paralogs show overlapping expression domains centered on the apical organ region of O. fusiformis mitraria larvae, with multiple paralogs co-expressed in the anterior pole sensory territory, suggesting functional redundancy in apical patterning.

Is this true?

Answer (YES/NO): NO